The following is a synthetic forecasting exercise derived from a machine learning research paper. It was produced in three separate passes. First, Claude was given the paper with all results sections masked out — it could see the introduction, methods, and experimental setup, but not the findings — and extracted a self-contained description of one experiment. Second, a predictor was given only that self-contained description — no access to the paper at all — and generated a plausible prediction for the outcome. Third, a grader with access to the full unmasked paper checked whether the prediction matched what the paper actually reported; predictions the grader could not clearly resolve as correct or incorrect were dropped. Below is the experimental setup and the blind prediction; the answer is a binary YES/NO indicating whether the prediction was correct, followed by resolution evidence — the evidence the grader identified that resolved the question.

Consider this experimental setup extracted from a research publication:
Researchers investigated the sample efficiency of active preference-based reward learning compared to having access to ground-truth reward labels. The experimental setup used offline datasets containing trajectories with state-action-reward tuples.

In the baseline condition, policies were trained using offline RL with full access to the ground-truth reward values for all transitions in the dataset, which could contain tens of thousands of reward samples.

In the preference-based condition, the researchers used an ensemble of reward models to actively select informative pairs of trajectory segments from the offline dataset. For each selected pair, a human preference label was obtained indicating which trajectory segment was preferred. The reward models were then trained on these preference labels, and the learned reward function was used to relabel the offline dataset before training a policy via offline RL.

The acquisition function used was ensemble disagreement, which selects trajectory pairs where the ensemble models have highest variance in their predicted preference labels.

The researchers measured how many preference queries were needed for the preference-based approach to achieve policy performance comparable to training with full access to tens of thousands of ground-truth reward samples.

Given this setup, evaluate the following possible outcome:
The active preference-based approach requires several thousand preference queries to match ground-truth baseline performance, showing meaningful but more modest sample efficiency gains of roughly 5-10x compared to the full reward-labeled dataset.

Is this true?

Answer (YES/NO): NO